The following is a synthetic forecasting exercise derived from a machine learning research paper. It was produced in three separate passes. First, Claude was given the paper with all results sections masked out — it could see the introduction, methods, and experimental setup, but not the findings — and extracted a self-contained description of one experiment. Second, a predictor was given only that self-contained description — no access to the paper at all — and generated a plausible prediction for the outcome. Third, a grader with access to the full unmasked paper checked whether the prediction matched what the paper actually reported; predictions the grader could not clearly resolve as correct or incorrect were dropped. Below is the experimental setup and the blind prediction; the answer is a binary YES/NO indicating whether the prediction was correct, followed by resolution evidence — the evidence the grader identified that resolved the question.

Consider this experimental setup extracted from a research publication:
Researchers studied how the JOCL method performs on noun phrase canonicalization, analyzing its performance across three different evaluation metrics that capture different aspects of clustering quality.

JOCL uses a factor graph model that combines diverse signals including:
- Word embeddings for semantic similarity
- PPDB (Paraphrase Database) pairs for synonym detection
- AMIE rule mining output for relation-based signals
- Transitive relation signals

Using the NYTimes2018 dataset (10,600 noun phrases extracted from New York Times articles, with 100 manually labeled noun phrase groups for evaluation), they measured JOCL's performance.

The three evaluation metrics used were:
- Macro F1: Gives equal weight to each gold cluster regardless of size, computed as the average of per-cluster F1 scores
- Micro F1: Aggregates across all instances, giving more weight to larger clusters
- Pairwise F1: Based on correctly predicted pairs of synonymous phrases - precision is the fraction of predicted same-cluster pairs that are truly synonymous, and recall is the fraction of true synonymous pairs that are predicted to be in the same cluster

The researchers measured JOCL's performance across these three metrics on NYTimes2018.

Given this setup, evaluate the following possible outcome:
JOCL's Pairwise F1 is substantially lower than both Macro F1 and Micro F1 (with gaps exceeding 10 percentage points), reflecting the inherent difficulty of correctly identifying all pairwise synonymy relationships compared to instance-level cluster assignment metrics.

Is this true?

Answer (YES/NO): YES